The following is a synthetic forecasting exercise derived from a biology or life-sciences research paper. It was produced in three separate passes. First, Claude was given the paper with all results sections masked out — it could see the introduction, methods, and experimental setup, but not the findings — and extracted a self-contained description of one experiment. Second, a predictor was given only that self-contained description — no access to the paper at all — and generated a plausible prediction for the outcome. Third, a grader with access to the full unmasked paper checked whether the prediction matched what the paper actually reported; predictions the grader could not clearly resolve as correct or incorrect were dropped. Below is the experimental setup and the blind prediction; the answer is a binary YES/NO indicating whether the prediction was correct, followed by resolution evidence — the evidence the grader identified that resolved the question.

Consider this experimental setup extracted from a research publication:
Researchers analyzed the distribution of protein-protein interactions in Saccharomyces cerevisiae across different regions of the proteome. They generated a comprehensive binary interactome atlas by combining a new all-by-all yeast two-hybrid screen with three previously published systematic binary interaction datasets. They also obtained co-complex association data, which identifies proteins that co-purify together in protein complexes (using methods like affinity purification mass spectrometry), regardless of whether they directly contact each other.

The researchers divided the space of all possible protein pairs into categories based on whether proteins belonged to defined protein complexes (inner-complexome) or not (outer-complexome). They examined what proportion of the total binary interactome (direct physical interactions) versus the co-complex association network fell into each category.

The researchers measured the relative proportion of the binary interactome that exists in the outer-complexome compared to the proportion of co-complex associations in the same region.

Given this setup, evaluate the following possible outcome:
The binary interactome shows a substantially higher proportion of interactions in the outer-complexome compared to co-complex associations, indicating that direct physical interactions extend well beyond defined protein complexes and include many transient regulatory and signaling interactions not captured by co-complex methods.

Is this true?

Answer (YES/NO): YES